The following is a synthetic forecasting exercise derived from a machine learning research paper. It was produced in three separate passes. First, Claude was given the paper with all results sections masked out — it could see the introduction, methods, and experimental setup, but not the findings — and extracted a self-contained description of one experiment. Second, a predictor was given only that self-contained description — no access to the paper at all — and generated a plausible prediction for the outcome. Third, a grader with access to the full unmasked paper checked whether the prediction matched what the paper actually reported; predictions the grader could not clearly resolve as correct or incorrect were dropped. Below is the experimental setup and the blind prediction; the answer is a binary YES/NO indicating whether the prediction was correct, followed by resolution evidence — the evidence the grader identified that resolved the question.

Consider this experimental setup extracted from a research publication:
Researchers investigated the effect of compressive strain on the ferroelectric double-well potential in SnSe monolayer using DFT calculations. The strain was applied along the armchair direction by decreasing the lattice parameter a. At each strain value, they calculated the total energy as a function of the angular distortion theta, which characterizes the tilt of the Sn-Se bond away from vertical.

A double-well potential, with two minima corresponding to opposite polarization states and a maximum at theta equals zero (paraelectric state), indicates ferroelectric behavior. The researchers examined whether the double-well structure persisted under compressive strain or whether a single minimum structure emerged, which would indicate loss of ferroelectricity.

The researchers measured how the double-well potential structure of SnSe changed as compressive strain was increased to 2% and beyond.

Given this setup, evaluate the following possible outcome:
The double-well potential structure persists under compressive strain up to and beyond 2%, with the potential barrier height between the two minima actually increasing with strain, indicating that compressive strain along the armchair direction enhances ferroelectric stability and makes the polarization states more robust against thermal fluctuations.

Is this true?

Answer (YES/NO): NO